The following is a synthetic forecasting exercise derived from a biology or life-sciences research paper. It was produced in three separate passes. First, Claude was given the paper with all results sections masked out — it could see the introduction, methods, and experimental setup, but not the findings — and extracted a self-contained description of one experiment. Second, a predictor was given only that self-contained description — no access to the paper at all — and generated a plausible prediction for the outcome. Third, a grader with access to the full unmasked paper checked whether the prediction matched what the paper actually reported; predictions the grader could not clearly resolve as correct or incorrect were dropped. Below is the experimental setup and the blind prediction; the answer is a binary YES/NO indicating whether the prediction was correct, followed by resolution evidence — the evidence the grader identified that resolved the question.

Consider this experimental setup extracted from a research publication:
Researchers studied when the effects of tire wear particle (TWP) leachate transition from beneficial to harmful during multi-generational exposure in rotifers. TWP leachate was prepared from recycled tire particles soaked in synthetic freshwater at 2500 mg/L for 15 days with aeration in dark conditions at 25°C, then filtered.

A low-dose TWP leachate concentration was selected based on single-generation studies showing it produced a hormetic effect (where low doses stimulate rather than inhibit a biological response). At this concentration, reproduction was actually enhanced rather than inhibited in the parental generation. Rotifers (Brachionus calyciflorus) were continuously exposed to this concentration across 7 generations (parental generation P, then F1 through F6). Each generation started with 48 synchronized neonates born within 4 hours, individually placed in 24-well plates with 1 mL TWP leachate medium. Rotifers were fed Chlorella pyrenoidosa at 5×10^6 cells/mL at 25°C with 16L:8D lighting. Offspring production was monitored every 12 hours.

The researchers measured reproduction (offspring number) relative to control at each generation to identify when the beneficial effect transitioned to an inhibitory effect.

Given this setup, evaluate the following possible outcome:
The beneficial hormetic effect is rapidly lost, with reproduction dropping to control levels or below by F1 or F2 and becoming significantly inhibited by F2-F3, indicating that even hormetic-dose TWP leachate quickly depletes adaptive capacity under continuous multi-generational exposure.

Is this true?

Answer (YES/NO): NO